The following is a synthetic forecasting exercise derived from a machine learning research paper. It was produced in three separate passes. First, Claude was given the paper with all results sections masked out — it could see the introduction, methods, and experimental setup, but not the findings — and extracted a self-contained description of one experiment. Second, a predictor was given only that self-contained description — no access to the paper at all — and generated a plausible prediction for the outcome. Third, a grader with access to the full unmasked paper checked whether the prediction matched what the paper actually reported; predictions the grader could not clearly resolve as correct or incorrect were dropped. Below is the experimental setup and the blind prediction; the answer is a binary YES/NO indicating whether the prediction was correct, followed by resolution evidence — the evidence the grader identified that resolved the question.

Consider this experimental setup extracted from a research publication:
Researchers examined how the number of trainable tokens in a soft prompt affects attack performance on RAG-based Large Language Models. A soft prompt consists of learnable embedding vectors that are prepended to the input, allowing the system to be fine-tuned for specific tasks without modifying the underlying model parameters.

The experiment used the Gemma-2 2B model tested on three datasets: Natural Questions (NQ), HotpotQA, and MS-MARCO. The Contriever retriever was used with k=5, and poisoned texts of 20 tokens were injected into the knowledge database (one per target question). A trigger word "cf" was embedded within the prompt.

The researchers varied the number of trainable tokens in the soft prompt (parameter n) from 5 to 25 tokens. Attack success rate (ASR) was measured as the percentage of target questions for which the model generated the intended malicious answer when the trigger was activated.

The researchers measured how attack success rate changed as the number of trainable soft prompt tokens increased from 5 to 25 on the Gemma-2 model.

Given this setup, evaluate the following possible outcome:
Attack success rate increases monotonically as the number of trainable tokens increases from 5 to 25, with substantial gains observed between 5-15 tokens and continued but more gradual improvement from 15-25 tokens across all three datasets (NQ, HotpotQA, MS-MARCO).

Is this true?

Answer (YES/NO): NO